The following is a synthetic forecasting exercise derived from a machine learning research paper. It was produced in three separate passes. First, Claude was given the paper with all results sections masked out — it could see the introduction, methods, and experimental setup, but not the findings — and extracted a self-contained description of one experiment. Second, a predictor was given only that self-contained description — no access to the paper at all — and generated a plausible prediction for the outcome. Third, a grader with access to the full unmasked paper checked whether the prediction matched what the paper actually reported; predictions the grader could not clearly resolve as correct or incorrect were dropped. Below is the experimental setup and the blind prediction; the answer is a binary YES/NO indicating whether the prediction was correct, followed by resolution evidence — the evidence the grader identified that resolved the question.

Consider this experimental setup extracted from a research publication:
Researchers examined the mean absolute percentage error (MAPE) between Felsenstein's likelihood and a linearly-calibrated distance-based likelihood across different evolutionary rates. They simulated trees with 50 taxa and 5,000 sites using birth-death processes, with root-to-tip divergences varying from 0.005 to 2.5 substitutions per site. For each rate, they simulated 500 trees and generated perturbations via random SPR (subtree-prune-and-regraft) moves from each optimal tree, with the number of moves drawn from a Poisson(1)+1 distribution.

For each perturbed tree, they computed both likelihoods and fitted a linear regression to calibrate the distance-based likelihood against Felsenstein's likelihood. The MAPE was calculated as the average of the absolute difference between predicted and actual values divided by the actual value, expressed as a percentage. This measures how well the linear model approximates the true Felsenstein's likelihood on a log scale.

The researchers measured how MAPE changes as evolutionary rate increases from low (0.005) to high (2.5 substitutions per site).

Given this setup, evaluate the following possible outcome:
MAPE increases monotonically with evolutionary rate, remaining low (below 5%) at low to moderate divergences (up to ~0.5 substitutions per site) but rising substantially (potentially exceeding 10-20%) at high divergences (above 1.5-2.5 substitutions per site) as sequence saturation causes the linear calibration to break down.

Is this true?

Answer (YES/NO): NO